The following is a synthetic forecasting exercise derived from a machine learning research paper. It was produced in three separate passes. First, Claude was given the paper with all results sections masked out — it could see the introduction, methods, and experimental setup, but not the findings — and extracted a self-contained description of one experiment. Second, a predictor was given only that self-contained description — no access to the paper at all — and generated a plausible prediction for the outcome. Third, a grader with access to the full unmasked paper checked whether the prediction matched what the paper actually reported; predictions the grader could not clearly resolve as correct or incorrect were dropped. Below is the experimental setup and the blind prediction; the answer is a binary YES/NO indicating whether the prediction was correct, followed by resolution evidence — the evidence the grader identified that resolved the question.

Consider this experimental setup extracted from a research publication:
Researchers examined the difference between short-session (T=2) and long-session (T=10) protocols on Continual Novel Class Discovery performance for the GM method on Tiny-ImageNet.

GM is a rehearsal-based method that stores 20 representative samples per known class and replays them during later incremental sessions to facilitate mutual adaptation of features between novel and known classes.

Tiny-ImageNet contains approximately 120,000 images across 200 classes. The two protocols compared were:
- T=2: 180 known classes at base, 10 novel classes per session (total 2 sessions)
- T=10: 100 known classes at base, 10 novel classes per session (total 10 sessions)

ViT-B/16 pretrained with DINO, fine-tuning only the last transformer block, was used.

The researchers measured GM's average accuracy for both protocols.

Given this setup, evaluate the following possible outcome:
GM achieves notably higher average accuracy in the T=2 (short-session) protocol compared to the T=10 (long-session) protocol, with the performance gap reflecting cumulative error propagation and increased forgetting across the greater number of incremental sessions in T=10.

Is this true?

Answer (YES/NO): NO